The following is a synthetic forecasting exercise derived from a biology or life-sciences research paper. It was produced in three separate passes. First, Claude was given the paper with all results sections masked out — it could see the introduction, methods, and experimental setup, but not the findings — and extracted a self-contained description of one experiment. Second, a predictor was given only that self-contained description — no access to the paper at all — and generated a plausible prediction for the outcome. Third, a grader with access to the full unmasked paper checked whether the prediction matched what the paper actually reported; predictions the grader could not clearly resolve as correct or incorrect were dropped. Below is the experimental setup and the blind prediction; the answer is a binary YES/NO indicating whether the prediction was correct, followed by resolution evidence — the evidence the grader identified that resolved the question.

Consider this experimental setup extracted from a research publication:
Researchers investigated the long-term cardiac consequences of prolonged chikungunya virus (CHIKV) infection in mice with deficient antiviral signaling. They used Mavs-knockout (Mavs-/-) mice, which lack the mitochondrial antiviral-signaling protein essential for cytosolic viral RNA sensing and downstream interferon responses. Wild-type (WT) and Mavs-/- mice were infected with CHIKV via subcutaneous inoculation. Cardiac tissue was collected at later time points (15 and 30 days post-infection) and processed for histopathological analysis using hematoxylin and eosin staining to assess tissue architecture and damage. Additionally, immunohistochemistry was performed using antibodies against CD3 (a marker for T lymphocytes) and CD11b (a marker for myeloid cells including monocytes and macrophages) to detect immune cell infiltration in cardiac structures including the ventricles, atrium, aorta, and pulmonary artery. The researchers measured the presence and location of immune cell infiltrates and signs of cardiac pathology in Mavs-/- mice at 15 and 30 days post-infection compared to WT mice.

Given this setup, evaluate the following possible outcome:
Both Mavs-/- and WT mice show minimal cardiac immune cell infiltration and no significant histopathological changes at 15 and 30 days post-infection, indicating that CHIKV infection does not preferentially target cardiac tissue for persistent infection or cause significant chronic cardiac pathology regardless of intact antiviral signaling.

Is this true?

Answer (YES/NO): NO